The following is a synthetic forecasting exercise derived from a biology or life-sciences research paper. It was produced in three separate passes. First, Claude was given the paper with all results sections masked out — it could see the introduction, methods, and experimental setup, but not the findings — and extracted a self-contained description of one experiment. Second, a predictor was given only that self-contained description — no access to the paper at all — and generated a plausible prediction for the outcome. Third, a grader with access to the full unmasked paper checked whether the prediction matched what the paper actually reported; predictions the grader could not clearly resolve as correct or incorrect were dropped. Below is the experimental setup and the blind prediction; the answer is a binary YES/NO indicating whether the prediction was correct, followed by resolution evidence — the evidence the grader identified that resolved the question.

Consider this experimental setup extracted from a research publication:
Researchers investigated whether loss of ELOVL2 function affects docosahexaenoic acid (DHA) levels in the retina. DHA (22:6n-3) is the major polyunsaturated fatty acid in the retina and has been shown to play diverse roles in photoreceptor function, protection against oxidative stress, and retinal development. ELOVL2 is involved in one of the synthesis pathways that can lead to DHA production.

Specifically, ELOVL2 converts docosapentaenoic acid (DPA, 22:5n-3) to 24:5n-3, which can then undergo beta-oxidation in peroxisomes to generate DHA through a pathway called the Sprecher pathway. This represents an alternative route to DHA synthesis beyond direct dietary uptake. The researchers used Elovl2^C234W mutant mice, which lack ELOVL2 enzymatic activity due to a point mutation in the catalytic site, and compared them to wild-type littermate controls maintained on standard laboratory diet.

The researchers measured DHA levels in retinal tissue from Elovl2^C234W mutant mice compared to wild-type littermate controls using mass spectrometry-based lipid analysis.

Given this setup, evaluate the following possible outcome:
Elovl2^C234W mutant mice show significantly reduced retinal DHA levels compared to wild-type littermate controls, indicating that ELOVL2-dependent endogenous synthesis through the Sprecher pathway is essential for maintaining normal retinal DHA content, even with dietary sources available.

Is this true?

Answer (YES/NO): YES